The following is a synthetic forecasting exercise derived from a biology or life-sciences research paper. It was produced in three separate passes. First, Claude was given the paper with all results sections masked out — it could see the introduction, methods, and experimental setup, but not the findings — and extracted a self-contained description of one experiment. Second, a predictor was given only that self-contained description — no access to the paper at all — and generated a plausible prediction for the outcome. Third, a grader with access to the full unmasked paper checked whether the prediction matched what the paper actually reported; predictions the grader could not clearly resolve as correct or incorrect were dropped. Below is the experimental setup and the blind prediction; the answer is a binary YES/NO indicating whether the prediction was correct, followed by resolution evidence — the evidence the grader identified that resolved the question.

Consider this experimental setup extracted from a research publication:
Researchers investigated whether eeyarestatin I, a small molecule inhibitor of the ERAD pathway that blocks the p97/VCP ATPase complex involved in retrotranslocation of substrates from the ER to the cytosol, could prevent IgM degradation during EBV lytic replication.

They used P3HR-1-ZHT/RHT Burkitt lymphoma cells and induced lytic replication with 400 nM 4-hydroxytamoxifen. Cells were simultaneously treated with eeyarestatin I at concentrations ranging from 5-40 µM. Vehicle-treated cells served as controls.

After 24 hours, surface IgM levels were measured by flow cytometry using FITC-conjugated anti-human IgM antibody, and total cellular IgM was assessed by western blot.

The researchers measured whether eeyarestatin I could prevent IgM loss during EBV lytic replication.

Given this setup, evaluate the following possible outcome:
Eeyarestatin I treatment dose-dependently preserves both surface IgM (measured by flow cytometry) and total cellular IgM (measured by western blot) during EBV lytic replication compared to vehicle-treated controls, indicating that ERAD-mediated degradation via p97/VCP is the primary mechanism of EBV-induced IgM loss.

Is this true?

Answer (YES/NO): YES